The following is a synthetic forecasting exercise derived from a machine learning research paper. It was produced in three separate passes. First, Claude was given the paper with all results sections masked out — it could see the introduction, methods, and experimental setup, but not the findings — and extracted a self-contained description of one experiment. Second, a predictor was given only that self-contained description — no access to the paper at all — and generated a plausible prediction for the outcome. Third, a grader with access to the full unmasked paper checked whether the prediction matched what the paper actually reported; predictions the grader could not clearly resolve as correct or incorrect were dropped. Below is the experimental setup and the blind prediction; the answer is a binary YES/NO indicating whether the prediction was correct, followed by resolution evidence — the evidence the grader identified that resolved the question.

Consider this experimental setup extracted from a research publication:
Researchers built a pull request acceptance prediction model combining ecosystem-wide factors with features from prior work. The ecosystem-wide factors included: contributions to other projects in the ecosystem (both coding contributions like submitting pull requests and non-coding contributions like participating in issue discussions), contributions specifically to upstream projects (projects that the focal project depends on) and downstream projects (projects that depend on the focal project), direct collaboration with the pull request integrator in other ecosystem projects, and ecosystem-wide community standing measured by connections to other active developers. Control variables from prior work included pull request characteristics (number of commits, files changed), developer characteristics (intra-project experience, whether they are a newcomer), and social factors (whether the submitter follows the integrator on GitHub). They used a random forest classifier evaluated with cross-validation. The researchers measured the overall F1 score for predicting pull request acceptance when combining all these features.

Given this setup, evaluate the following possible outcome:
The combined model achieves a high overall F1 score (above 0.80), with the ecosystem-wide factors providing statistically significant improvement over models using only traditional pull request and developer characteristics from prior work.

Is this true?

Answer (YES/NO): NO